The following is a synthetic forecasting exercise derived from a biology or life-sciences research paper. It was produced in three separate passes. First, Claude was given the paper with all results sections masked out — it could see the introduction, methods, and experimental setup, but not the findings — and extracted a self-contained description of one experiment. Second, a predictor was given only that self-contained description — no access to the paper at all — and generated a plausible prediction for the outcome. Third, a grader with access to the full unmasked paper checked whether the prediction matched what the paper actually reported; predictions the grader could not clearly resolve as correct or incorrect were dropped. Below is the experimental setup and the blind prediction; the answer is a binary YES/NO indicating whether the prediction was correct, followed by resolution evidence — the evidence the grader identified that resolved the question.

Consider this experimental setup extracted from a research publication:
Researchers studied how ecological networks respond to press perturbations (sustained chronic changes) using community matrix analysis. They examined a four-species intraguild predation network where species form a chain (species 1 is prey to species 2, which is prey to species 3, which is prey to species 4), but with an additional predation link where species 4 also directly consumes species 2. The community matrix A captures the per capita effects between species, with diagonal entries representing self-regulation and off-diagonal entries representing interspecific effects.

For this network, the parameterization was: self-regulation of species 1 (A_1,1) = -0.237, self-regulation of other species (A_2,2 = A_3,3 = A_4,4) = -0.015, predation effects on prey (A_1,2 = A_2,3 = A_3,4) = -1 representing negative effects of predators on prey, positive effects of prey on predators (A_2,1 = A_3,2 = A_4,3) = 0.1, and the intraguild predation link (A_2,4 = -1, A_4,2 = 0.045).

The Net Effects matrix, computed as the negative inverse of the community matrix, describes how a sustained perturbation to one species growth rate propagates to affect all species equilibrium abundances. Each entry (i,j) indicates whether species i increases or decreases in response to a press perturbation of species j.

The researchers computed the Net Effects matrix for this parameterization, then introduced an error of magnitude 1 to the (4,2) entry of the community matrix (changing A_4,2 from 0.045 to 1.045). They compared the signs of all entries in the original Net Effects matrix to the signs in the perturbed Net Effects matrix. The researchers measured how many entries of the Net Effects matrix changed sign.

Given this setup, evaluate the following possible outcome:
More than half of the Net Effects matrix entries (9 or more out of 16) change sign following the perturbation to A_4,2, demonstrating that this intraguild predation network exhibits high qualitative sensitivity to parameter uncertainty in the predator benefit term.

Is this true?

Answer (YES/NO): YES